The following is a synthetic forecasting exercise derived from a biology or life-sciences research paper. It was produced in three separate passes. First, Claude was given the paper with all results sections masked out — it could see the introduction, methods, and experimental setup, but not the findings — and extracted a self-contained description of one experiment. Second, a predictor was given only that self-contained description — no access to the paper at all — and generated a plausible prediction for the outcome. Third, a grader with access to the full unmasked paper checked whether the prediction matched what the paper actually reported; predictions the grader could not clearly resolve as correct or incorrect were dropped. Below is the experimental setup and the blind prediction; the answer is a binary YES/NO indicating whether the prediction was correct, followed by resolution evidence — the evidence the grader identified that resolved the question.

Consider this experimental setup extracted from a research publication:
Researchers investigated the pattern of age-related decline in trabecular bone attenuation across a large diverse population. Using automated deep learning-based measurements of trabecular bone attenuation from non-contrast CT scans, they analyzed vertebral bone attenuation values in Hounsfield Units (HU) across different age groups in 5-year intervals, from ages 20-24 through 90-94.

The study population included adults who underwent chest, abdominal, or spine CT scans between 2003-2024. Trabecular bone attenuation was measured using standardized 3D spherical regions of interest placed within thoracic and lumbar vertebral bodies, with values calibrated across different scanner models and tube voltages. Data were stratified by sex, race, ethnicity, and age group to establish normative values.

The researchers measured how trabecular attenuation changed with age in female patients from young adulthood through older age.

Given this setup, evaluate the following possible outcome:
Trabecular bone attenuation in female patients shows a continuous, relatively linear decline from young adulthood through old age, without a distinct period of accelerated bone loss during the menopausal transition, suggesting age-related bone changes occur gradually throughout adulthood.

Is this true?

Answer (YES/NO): NO